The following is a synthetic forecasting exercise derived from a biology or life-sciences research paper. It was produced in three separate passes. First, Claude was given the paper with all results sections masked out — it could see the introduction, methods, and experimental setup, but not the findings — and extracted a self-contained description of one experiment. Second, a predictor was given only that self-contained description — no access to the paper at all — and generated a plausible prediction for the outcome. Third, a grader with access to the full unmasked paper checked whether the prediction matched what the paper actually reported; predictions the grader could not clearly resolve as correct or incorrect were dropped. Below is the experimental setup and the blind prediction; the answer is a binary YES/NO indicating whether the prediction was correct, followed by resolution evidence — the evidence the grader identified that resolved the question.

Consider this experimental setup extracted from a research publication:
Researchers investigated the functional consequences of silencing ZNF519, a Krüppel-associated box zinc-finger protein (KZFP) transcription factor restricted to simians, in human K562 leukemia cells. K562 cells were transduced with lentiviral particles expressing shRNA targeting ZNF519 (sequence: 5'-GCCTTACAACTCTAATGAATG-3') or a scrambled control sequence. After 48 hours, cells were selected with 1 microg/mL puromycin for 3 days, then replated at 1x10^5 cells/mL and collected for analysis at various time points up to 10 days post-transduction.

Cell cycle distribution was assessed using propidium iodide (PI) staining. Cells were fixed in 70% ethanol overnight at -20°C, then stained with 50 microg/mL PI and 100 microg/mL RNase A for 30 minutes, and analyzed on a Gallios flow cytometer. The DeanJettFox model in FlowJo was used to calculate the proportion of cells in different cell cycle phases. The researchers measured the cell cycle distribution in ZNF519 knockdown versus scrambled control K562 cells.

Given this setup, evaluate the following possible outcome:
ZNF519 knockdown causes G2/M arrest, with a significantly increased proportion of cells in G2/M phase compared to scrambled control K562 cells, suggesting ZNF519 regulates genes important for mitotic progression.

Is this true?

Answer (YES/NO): NO